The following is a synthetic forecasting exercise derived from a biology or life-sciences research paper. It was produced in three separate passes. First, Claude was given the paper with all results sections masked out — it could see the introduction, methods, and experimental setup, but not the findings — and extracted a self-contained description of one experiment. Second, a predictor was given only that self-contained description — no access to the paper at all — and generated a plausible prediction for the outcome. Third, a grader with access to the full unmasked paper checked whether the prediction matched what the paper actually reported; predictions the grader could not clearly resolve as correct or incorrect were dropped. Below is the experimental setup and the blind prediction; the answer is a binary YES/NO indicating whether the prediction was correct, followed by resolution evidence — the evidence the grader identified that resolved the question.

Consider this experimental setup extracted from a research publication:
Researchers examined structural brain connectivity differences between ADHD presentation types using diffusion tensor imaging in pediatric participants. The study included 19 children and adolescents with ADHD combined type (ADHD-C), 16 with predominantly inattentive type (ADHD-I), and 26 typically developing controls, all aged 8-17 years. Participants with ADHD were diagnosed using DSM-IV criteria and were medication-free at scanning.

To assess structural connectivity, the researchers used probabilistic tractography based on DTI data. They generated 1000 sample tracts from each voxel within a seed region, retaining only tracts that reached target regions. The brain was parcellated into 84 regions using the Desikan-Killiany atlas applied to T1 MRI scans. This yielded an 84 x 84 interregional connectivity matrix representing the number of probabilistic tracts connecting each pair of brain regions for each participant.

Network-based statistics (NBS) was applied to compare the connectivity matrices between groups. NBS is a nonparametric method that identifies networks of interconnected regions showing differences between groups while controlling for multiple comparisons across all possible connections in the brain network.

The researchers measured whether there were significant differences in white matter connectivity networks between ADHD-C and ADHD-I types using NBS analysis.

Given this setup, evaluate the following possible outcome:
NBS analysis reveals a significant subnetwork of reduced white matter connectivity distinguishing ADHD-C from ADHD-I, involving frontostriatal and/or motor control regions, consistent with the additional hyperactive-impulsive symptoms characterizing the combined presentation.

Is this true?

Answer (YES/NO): NO